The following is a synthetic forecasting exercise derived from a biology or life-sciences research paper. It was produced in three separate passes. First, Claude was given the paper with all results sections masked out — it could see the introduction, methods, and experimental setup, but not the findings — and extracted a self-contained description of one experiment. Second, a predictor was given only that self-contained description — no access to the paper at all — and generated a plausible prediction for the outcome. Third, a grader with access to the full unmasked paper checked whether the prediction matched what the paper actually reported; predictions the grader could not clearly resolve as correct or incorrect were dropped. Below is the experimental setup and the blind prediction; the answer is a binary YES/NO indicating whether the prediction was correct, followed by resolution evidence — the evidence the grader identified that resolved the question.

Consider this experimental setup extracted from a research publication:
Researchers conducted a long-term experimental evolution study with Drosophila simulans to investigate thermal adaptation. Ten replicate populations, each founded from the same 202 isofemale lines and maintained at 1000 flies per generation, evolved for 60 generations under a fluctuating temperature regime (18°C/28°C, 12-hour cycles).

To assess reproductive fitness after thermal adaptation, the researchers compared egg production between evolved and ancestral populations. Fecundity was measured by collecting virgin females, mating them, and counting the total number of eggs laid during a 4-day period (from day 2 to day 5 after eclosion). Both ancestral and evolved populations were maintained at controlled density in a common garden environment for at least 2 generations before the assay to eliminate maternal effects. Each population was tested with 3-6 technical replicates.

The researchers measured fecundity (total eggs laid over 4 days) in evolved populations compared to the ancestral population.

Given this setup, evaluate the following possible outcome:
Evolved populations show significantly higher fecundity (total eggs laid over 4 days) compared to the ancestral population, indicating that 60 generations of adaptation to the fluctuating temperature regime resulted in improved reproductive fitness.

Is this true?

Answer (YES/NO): YES